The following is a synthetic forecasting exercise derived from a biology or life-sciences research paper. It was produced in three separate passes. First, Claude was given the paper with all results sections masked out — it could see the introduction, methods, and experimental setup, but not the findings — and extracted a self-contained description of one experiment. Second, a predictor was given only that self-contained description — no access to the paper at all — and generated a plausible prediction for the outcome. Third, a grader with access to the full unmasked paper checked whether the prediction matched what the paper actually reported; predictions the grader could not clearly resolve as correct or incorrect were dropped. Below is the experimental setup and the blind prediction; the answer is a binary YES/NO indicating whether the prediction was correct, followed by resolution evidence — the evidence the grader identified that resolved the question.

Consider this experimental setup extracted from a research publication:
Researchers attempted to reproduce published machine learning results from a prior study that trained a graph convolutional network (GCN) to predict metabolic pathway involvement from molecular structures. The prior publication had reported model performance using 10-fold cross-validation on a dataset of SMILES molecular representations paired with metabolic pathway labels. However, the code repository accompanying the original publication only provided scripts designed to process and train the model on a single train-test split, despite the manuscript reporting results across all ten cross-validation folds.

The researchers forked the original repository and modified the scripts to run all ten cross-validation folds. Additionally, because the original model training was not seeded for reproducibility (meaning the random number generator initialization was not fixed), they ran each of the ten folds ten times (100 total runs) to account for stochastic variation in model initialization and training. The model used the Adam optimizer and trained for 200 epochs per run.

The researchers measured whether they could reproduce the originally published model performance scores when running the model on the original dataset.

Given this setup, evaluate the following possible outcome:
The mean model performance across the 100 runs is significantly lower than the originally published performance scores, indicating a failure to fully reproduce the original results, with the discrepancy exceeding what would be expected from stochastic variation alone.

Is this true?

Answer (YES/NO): NO